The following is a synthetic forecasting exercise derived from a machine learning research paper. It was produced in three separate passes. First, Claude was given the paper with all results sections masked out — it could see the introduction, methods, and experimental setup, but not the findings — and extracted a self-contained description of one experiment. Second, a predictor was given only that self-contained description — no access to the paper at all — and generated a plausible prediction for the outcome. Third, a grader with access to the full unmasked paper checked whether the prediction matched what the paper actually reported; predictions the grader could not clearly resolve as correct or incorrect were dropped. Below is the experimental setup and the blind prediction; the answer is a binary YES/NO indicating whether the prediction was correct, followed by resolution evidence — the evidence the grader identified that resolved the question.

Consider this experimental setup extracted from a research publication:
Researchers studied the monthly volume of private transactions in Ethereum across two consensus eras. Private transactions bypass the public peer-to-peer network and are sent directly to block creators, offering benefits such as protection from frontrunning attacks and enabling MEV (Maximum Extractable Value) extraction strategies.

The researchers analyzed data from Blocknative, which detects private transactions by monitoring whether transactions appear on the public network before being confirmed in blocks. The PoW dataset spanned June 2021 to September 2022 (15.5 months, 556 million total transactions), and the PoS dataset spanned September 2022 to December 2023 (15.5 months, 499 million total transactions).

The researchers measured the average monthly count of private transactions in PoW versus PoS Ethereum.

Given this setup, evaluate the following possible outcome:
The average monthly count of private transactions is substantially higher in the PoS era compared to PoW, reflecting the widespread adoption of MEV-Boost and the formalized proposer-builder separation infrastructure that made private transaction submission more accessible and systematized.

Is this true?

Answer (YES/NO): YES